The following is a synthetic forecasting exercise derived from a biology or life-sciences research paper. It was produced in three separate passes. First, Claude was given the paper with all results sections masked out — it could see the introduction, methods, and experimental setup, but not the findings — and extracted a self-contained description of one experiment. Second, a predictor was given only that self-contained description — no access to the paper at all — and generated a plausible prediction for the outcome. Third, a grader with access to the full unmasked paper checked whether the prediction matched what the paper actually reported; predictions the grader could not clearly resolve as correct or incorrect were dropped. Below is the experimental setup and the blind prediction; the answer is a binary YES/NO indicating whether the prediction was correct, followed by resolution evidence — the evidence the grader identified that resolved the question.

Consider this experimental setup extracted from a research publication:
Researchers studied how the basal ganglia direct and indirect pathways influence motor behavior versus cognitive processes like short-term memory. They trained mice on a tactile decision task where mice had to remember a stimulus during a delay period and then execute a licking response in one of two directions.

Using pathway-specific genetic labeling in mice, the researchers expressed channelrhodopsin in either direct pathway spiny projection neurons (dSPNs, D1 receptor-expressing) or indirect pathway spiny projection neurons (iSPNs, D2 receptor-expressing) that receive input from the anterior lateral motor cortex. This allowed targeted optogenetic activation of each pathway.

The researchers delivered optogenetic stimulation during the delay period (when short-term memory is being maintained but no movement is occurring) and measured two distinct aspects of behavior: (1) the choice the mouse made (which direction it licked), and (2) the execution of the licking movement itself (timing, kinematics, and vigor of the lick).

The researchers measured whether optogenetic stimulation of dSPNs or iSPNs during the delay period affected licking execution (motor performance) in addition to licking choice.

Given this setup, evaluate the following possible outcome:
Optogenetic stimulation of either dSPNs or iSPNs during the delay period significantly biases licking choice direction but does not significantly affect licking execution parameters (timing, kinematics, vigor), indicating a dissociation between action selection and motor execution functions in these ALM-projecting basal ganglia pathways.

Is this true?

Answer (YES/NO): YES